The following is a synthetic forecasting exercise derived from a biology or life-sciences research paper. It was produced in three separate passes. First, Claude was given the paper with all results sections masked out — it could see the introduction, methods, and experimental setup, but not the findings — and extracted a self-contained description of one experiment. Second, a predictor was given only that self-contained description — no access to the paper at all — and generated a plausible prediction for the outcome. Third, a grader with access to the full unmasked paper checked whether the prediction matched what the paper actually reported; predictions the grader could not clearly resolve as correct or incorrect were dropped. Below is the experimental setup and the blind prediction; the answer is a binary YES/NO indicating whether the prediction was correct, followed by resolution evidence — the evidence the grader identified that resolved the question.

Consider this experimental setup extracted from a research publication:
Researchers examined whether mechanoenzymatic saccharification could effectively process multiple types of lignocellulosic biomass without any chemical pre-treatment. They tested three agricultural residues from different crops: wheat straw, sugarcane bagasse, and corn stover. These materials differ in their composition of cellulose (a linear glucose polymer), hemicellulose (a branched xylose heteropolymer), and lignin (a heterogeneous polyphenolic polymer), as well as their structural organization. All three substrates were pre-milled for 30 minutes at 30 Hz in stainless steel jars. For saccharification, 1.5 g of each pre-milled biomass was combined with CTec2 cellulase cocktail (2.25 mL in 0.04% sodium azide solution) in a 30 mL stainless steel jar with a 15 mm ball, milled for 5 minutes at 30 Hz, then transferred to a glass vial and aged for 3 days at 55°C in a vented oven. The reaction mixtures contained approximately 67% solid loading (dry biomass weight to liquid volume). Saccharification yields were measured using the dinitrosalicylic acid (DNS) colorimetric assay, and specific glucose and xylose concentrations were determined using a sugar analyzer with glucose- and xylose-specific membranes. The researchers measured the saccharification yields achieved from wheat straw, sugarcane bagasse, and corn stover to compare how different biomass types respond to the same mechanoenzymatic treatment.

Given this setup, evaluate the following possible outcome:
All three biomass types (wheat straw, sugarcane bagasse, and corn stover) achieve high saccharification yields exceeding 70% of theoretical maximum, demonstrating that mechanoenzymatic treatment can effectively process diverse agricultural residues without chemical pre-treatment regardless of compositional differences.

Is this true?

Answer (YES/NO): YES